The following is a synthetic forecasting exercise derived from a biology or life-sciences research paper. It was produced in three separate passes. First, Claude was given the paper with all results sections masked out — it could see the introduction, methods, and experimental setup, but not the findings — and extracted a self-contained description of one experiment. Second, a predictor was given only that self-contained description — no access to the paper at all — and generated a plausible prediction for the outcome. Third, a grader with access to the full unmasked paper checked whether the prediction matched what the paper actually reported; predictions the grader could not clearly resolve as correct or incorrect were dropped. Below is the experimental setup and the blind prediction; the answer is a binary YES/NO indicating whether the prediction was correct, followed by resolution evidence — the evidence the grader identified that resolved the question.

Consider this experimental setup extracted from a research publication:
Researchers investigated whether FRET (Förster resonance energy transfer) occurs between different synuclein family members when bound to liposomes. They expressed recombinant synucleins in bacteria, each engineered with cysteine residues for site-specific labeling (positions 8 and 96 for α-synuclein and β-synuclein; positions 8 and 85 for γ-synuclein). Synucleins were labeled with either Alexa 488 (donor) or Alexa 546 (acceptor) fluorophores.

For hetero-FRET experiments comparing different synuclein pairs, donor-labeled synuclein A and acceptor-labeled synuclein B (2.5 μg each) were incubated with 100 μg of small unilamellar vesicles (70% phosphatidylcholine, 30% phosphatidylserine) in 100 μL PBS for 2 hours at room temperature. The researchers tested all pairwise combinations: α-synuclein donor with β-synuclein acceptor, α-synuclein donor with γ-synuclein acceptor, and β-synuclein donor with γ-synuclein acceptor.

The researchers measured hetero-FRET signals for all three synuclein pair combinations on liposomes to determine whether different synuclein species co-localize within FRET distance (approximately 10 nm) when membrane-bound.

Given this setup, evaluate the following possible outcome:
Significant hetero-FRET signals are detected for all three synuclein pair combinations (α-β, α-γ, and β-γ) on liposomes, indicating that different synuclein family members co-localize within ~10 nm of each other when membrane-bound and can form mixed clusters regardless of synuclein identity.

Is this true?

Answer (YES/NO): YES